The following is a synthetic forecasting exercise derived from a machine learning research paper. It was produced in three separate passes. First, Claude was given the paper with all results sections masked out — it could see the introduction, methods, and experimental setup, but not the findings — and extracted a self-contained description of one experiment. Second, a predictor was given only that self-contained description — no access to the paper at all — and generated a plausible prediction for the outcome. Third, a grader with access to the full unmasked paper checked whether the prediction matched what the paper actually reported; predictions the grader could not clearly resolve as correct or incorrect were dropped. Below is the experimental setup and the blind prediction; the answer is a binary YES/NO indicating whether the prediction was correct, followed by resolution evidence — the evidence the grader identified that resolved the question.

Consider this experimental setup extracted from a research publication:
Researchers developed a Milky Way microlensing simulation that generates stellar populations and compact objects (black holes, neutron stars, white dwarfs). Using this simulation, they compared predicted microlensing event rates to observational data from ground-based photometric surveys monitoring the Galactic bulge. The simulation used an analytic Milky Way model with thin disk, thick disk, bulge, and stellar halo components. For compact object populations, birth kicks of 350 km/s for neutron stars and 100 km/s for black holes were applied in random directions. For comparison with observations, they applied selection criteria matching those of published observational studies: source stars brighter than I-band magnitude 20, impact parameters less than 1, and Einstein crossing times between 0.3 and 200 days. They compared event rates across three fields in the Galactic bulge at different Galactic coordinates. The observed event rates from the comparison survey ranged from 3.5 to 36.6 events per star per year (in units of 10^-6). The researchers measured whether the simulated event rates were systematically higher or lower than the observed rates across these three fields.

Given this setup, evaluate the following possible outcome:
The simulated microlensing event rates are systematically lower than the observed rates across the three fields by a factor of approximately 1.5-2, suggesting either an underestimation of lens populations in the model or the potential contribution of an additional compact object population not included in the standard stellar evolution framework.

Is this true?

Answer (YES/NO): NO